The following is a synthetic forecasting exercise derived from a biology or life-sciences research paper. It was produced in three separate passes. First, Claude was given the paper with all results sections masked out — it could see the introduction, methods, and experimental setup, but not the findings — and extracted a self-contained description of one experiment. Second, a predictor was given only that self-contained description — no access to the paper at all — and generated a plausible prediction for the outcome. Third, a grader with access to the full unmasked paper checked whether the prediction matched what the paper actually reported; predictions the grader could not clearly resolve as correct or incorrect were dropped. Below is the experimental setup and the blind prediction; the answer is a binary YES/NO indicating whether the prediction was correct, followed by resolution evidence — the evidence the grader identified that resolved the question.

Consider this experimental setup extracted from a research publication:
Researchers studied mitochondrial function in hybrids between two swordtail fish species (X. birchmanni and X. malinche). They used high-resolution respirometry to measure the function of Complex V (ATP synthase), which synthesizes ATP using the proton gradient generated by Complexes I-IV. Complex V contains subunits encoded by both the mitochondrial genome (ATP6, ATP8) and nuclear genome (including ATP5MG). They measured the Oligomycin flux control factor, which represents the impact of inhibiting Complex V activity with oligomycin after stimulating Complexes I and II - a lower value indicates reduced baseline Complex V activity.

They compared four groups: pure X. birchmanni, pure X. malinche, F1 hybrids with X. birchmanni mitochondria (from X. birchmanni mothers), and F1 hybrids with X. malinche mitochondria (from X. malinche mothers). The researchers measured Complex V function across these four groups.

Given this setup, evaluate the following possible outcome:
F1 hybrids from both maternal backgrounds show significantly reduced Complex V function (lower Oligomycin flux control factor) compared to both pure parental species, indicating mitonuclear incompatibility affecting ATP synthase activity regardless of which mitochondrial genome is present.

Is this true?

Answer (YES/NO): YES